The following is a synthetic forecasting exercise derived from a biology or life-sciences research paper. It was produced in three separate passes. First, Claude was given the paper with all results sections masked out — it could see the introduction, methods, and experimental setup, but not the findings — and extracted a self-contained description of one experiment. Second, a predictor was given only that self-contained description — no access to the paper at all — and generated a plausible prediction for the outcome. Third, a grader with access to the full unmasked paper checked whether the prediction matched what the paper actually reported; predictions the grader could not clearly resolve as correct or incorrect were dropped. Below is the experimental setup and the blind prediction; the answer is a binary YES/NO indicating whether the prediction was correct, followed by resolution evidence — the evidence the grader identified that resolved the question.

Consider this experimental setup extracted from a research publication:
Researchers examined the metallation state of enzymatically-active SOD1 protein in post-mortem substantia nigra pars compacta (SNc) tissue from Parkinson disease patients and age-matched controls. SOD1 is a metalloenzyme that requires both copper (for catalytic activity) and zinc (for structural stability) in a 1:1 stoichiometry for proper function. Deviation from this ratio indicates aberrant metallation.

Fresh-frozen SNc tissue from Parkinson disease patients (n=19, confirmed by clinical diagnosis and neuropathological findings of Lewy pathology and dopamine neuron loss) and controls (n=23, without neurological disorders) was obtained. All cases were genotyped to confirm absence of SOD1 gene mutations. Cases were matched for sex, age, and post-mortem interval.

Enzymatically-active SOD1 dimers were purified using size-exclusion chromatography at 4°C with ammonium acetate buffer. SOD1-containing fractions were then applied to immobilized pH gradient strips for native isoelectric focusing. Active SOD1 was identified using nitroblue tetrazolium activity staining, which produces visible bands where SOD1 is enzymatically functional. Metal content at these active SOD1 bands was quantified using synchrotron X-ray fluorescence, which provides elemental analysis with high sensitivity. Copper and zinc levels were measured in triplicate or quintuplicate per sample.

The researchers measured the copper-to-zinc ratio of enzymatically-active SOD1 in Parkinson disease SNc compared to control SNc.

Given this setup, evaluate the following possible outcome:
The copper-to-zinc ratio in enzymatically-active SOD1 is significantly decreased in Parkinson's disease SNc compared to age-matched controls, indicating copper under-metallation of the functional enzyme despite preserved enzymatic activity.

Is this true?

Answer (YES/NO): YES